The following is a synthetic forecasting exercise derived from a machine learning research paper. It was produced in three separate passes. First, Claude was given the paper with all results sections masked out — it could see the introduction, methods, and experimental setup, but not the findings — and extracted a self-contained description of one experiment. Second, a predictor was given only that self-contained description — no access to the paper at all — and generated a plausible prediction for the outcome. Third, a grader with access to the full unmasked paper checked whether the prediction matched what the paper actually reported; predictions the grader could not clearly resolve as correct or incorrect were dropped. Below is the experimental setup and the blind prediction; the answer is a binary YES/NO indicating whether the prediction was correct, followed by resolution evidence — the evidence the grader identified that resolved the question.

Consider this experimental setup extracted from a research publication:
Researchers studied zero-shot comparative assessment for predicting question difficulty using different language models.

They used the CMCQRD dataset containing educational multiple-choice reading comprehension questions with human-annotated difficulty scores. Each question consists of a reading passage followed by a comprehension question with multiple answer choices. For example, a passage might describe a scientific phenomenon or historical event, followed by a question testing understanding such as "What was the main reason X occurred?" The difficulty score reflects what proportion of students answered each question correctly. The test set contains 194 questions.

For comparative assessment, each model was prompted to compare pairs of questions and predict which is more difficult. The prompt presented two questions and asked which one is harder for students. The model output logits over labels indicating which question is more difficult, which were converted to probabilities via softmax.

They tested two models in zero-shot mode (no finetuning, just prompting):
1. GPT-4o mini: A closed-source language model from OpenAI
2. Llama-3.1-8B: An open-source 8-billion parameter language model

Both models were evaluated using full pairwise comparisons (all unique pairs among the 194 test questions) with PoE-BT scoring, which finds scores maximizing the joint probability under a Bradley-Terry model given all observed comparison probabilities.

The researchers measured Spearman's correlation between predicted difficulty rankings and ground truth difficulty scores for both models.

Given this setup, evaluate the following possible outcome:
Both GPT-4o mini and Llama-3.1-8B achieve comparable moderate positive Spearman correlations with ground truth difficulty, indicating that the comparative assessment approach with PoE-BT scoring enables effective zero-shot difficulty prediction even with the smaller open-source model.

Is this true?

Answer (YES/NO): NO